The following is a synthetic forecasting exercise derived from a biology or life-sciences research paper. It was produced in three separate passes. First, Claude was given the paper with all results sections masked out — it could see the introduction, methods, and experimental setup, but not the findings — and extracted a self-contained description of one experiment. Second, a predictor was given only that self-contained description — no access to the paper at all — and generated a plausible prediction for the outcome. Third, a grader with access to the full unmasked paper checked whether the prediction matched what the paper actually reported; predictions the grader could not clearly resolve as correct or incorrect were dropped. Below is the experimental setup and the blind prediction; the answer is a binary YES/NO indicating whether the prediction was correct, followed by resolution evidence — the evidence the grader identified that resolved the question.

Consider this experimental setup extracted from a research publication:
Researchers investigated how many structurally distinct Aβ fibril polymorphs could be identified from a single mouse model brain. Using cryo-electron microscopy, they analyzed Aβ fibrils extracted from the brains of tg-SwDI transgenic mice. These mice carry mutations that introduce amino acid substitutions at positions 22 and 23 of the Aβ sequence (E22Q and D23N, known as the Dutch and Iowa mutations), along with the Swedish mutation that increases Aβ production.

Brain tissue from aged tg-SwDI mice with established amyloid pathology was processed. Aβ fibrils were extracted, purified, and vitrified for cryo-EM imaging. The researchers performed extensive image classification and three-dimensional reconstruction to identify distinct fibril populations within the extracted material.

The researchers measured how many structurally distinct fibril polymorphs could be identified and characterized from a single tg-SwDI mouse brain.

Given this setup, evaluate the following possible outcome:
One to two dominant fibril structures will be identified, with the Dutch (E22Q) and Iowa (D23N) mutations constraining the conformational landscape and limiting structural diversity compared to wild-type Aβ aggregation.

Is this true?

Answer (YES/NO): NO